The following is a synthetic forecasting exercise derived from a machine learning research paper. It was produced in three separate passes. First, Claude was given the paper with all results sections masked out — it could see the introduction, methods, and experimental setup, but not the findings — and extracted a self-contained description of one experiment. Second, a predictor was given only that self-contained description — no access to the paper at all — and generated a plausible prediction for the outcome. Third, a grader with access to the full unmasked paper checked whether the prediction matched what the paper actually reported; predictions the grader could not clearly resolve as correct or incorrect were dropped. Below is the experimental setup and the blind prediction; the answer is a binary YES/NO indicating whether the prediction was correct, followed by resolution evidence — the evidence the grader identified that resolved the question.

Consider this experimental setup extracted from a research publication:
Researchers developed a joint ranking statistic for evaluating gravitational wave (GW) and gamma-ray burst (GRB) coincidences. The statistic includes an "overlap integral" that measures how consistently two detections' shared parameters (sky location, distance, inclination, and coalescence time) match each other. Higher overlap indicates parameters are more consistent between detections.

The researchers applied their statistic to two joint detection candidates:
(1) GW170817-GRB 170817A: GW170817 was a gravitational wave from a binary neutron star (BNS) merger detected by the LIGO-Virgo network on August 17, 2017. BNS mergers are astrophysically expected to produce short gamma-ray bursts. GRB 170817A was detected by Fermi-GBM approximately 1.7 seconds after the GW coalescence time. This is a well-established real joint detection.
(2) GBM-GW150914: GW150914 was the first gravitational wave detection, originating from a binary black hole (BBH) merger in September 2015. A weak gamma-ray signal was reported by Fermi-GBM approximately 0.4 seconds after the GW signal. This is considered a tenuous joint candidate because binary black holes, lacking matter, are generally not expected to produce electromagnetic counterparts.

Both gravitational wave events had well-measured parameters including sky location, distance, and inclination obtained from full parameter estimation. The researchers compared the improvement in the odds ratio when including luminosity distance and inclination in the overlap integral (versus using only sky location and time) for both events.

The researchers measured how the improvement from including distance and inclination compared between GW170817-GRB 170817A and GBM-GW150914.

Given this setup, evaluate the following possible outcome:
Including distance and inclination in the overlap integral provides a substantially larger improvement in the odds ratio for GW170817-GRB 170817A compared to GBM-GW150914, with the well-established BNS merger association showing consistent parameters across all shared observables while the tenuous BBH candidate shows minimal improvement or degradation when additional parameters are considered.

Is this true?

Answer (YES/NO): NO